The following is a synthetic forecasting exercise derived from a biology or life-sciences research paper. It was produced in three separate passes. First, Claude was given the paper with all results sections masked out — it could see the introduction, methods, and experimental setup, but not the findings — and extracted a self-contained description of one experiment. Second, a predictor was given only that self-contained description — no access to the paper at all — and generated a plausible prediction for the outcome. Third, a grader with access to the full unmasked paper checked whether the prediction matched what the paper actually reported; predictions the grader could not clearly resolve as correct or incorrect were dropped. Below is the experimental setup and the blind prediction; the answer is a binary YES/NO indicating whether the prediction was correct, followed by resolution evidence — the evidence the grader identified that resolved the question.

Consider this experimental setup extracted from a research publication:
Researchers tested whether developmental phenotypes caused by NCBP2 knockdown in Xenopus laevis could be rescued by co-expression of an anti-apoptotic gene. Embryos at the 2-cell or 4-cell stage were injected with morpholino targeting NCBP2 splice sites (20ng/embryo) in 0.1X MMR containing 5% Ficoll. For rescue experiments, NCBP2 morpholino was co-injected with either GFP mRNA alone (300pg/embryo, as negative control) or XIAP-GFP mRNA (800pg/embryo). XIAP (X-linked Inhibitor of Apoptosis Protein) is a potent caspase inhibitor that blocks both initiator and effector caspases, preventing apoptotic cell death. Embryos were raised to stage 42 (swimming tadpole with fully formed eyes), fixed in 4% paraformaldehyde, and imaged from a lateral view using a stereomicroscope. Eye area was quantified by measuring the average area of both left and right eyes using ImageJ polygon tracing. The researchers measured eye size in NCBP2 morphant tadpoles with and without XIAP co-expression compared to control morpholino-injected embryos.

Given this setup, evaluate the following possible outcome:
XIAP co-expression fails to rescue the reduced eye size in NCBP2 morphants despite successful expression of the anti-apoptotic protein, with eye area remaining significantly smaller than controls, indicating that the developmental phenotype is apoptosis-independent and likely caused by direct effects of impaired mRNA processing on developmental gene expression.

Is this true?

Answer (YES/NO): NO